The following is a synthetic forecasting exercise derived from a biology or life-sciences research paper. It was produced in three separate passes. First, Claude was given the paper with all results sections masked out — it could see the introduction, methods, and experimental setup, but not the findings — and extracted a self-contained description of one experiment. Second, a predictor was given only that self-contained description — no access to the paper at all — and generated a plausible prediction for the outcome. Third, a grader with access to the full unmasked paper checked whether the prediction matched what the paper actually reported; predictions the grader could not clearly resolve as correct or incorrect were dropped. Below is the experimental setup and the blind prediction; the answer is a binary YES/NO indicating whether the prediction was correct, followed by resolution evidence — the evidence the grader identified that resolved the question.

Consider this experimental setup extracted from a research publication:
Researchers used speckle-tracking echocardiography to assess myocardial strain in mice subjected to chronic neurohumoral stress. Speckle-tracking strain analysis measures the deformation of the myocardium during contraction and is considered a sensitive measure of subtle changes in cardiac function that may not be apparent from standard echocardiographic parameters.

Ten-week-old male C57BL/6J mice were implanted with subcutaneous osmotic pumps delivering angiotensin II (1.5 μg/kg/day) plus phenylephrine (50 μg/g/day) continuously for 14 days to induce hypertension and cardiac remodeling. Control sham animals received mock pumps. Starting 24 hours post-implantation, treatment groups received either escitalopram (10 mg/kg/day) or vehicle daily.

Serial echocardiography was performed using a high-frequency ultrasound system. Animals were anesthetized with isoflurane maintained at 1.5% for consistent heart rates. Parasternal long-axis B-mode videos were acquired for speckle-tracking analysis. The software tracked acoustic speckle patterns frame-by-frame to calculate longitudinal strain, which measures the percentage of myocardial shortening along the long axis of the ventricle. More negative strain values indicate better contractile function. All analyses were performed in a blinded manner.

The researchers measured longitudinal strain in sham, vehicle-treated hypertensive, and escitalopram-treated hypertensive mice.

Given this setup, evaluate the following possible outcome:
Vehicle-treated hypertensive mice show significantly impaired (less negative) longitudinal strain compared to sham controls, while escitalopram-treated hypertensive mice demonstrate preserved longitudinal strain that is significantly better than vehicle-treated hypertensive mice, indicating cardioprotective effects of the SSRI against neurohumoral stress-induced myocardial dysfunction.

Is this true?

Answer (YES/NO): NO